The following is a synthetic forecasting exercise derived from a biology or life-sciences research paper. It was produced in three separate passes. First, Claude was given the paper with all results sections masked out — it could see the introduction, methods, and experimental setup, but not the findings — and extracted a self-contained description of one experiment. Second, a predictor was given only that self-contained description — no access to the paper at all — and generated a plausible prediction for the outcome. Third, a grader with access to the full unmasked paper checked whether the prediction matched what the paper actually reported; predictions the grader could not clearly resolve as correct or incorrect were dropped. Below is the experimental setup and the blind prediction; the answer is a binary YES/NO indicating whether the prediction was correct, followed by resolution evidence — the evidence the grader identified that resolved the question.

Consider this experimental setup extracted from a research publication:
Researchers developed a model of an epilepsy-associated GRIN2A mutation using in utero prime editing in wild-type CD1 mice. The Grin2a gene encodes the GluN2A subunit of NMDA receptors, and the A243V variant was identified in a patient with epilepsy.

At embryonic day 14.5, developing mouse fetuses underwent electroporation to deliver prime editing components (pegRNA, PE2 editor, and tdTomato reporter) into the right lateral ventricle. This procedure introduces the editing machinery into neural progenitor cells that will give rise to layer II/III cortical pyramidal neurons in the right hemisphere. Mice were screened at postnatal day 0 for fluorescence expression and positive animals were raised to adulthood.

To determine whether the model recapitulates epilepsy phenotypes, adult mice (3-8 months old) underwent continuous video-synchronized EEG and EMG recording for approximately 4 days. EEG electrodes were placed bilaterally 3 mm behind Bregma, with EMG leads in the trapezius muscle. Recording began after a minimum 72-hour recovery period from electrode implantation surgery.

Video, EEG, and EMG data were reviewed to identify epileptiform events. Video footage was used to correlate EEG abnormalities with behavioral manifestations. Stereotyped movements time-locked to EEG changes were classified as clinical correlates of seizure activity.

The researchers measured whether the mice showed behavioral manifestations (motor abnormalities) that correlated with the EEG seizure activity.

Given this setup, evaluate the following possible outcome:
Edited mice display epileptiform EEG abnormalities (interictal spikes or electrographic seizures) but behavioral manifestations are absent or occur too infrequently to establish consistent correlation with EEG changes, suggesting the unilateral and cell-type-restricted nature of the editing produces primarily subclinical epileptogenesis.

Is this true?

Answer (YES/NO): NO